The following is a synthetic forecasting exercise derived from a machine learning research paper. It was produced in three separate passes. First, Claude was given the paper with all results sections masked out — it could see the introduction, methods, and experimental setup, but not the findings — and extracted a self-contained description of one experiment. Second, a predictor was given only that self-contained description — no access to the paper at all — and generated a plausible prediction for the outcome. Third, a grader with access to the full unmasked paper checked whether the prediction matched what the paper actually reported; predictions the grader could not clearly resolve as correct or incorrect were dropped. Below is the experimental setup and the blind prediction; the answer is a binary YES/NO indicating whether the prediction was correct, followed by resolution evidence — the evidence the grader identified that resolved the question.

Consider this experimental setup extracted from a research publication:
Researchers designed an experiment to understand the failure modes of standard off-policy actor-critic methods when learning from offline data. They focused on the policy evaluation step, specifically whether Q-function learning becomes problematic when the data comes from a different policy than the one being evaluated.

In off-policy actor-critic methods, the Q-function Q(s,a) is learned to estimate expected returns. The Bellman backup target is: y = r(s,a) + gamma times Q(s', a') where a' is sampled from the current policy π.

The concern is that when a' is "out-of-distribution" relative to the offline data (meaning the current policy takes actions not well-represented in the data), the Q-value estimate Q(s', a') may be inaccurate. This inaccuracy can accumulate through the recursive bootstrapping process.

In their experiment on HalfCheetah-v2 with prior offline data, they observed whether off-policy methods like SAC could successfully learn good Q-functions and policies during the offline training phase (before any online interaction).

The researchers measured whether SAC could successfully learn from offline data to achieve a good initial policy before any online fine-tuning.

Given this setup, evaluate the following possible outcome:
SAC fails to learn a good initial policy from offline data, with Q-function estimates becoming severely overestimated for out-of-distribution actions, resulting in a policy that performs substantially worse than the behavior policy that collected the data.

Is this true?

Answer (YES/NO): NO